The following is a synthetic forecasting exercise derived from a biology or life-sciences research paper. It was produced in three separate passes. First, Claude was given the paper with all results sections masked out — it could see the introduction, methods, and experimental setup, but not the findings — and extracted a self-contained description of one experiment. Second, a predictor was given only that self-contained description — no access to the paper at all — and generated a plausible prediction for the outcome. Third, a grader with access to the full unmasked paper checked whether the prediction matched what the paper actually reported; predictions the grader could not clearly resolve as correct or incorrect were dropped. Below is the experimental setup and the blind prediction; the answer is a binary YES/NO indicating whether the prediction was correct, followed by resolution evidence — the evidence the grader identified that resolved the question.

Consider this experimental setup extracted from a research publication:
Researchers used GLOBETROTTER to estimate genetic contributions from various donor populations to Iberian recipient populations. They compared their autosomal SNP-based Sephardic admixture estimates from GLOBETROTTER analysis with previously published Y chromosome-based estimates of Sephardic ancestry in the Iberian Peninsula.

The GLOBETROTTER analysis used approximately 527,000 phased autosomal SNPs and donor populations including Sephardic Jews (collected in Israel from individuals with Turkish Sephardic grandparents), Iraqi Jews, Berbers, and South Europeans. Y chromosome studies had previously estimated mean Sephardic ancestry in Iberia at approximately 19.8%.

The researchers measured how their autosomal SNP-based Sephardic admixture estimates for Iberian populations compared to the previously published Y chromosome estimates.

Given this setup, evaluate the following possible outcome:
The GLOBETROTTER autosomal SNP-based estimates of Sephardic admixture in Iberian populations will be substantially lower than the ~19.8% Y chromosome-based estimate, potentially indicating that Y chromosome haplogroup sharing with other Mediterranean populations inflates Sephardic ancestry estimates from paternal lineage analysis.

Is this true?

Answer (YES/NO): YES